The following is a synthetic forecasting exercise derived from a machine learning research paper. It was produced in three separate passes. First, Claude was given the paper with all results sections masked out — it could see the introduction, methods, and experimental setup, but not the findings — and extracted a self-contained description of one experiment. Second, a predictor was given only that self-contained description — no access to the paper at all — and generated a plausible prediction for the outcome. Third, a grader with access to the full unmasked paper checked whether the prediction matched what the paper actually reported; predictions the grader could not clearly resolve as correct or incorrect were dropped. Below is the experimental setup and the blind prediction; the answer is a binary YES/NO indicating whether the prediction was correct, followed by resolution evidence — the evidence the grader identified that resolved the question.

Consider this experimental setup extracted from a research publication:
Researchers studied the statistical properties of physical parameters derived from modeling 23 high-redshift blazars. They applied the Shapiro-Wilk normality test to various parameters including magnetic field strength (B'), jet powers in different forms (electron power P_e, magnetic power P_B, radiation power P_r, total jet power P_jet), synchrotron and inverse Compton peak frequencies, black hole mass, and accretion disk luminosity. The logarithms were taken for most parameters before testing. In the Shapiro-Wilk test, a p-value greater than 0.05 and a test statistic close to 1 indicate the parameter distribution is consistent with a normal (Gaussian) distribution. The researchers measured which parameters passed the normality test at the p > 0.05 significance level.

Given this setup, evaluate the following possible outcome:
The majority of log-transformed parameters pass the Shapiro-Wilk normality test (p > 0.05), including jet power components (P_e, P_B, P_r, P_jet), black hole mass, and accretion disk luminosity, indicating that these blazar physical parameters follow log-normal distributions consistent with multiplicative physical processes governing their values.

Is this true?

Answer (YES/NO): YES